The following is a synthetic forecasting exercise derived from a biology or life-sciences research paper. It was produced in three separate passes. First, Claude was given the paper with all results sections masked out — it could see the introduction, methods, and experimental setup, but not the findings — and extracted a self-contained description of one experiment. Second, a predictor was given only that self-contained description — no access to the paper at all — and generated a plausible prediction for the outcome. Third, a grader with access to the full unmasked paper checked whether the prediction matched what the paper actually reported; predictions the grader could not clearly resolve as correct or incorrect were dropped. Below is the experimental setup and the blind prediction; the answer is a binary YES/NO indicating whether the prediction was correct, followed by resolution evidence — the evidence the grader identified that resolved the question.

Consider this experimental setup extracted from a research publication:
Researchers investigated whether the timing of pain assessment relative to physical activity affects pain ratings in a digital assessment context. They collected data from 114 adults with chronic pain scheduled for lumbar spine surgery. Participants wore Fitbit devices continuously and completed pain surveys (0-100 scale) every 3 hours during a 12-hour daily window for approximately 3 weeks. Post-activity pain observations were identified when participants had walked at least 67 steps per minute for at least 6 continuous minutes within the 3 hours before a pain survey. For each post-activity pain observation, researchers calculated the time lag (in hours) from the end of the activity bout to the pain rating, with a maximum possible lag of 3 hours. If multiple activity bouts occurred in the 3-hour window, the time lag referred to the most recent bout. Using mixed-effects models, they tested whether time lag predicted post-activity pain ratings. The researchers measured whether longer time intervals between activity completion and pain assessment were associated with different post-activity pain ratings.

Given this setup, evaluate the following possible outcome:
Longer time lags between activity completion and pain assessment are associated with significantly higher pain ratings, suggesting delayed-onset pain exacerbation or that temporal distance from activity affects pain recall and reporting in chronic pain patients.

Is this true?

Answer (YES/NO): NO